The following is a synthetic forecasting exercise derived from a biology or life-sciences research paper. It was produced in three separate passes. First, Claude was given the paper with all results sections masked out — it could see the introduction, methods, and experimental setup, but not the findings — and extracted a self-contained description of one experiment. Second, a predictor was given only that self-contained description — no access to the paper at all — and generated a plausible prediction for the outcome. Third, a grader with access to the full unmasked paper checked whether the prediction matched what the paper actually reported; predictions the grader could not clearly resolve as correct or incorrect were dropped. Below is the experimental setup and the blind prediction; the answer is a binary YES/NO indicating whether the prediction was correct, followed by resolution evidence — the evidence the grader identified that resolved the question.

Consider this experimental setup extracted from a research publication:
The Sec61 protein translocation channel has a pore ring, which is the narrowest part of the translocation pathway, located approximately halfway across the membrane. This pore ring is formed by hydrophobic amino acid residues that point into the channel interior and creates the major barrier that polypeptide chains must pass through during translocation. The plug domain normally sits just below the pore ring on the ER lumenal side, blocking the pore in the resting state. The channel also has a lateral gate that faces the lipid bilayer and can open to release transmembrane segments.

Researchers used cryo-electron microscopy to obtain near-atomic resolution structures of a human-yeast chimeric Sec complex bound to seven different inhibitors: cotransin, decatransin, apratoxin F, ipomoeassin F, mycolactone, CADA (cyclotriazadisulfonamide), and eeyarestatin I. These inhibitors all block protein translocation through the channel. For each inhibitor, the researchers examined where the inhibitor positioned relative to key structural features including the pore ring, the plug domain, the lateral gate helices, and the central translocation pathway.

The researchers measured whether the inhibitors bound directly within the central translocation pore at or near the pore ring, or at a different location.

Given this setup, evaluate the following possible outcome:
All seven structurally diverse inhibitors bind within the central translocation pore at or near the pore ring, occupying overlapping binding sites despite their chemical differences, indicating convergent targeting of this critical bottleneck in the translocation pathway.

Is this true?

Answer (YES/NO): NO